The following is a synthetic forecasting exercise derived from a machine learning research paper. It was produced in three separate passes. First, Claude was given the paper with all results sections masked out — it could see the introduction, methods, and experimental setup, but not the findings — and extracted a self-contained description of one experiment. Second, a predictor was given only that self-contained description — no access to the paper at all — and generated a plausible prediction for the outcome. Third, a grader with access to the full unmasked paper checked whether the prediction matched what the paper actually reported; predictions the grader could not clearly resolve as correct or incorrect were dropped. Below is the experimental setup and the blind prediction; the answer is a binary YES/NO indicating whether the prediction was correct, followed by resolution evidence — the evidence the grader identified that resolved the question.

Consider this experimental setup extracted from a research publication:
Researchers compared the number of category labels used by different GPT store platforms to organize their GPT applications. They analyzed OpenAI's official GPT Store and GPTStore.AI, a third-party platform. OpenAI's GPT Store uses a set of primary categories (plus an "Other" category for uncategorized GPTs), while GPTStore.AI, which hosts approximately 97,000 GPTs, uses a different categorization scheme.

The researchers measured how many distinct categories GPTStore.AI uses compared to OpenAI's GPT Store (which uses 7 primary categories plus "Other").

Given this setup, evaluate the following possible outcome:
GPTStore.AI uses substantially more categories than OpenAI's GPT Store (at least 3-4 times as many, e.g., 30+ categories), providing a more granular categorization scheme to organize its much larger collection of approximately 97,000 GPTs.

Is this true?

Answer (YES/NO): YES